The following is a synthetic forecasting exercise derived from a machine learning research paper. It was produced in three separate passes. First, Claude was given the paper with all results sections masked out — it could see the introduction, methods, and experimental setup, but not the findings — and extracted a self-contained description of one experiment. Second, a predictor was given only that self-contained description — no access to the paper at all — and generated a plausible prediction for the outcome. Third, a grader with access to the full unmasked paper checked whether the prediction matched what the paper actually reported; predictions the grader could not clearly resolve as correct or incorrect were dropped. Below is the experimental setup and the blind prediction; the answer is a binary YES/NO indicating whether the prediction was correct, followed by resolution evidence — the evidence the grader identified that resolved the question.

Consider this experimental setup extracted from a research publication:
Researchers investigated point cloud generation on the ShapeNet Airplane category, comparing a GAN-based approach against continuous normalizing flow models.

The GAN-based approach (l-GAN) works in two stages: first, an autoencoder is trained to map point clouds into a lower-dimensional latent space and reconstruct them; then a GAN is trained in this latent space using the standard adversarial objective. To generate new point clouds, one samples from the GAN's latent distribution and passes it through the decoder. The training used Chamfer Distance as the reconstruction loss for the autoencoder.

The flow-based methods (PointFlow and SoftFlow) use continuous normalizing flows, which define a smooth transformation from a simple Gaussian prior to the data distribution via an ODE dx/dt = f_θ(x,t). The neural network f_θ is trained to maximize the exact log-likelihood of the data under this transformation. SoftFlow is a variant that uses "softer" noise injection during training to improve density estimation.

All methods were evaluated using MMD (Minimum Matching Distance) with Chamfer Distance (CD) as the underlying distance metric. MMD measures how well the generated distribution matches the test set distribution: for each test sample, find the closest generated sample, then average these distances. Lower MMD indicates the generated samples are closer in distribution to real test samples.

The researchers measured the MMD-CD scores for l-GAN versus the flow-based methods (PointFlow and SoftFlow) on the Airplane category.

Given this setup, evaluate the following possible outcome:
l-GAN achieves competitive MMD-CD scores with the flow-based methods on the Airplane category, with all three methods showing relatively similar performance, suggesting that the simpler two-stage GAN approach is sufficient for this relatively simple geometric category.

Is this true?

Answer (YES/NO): NO